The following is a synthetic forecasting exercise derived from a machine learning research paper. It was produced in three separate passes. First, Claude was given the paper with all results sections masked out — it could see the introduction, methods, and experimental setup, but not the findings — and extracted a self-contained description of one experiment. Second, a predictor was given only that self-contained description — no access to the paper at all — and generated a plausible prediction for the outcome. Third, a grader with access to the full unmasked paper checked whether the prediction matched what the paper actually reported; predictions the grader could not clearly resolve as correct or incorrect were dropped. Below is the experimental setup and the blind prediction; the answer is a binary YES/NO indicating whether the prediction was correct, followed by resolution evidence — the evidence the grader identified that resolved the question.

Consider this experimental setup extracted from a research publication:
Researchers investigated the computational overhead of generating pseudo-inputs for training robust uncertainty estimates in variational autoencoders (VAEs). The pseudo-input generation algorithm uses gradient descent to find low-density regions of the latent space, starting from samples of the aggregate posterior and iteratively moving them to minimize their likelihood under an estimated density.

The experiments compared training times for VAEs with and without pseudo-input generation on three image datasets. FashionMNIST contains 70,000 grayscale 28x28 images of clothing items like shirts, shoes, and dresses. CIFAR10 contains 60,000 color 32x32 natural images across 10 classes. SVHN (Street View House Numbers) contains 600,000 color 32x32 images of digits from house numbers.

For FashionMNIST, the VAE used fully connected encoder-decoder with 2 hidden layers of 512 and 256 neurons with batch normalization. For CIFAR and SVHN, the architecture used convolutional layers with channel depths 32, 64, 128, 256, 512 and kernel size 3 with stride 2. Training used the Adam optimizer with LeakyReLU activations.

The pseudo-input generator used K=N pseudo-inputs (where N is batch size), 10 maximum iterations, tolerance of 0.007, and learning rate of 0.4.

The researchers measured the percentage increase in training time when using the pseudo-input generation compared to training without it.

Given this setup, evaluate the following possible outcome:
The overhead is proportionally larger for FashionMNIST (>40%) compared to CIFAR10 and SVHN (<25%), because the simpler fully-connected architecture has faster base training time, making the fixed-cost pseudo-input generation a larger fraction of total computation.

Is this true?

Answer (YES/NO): NO